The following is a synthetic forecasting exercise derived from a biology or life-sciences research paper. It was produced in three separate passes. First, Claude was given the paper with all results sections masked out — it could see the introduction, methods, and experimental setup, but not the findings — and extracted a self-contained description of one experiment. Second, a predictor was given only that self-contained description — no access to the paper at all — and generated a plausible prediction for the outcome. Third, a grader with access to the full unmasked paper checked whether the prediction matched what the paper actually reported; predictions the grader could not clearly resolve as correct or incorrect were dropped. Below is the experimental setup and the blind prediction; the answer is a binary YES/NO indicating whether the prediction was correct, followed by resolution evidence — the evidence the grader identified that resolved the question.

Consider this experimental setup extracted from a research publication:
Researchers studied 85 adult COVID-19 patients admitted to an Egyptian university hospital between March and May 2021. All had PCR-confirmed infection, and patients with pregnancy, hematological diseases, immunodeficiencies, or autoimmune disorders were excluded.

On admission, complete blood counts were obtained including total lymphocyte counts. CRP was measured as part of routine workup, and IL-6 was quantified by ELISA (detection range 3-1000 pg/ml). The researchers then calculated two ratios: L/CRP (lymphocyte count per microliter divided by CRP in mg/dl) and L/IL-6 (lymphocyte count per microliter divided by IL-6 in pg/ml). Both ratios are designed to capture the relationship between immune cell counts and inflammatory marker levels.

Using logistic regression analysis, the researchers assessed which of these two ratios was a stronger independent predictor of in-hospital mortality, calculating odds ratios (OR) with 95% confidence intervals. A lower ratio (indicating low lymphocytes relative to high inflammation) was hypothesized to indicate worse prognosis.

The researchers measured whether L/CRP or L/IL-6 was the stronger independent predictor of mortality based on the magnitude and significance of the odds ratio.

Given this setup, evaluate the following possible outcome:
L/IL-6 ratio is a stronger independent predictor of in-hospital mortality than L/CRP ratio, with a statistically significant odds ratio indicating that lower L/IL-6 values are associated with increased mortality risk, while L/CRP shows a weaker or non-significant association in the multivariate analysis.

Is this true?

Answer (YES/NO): NO